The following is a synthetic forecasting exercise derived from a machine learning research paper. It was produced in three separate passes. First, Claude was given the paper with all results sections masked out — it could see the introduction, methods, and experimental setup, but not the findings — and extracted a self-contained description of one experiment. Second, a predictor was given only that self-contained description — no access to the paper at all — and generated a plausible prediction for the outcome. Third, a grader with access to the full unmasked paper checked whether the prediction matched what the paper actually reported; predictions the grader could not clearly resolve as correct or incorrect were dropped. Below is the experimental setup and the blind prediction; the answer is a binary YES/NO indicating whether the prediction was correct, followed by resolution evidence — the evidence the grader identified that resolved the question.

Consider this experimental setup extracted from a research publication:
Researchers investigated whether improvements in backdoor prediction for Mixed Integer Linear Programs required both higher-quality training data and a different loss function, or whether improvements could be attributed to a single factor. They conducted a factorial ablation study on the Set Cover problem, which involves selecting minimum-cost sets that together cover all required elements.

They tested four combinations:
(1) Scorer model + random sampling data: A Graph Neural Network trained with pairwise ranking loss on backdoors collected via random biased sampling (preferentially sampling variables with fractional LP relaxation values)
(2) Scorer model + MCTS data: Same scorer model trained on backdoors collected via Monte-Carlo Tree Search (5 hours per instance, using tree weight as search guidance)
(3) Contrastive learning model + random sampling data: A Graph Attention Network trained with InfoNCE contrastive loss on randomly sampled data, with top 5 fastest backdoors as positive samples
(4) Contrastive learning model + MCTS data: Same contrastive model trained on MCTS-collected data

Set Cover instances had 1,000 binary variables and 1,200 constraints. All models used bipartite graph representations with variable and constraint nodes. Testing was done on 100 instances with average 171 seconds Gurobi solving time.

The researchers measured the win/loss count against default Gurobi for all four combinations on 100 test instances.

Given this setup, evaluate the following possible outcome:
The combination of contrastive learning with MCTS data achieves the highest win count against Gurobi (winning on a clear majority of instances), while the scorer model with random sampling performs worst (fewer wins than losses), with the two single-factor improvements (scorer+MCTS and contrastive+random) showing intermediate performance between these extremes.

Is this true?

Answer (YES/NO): YES